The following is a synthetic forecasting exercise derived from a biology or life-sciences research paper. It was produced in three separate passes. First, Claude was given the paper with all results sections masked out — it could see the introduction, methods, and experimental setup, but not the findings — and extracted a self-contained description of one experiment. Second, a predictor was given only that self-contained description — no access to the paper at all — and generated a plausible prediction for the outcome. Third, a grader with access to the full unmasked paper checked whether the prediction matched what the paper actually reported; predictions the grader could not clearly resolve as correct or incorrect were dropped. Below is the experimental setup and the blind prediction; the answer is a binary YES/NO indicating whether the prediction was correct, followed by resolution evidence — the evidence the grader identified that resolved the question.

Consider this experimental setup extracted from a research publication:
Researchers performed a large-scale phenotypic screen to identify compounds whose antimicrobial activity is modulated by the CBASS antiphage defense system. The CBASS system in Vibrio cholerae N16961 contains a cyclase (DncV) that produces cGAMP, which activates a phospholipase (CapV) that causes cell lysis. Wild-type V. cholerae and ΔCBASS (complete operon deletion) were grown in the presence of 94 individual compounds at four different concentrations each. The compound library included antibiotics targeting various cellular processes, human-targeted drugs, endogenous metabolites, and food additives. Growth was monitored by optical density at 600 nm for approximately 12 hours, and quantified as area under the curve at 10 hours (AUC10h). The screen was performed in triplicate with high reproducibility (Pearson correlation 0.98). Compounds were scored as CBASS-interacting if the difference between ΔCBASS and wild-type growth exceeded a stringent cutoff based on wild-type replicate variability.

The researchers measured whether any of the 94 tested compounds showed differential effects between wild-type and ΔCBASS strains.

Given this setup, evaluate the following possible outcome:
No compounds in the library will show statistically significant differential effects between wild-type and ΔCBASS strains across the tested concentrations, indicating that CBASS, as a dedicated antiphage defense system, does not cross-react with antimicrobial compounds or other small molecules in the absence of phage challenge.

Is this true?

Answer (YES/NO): NO